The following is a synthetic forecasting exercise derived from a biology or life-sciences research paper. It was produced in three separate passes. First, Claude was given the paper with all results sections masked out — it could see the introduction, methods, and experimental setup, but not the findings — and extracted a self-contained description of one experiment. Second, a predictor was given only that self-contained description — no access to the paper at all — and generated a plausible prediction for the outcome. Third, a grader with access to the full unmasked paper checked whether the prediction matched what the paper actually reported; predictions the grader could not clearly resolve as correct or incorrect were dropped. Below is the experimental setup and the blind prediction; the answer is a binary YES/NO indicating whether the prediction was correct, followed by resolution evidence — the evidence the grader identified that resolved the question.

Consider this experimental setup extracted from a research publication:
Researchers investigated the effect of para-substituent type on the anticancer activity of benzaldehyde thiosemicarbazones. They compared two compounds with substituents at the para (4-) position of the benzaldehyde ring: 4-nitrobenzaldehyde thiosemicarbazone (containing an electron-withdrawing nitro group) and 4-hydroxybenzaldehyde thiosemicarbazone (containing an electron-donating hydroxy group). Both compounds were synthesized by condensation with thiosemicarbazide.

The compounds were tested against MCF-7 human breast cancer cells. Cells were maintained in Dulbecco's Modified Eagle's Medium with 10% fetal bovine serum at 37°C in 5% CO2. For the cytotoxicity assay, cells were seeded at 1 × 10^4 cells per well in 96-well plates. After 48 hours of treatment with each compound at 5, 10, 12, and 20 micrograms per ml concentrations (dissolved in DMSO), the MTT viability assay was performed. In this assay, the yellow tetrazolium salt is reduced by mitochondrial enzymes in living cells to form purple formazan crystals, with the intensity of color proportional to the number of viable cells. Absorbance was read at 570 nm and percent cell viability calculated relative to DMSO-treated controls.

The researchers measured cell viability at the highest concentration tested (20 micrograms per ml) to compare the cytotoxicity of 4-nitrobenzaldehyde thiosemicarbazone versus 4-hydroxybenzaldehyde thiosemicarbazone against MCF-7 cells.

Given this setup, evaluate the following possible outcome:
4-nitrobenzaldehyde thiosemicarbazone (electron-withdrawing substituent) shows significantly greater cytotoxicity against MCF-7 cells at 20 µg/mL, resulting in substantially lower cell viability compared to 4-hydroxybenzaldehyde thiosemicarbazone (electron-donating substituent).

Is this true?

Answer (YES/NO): NO